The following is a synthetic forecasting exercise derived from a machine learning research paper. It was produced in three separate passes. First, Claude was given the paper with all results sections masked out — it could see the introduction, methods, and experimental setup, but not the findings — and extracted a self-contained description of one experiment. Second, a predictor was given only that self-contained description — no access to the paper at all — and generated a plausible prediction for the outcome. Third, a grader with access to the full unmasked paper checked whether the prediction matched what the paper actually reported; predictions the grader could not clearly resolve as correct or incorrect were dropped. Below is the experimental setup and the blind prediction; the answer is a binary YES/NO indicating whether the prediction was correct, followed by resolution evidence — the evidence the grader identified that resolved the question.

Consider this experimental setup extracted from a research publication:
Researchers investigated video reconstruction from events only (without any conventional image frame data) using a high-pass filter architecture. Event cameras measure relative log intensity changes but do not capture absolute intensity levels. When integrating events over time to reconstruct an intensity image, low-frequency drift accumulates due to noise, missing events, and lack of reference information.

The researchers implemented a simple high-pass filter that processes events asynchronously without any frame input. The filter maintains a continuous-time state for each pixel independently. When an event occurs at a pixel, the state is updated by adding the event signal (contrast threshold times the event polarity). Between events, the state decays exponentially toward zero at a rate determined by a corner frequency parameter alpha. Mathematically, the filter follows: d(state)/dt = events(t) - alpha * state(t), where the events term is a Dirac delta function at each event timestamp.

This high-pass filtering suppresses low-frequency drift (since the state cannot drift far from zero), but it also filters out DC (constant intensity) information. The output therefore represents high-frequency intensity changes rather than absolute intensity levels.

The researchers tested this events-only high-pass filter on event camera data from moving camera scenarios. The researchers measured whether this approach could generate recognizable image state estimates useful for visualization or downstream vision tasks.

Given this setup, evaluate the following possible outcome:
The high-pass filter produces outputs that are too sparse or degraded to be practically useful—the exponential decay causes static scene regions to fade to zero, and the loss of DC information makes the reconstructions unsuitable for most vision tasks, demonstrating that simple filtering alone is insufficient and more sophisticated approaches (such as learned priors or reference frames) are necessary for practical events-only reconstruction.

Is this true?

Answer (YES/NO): NO